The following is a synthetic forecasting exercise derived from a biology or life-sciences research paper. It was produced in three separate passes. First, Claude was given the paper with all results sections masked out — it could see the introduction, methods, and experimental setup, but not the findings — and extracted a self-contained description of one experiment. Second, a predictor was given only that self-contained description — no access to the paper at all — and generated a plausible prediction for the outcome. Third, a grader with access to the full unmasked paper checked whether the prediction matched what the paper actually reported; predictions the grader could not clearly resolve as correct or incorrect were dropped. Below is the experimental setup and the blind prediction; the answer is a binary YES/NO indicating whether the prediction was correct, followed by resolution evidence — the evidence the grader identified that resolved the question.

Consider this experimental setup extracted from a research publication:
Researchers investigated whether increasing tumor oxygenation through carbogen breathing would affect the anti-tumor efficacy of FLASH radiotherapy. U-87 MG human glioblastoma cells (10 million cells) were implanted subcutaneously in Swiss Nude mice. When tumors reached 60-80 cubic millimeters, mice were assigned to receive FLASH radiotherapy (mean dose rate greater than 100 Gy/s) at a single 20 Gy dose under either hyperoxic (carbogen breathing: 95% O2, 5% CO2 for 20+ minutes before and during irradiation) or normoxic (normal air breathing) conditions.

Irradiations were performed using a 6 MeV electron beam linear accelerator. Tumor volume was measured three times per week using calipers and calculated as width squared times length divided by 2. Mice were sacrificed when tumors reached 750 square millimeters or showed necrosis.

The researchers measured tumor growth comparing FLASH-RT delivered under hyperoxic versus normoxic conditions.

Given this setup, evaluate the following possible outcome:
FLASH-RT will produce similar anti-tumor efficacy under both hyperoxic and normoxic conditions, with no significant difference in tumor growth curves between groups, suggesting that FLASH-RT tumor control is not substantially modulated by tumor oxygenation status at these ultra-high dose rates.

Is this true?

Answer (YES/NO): NO